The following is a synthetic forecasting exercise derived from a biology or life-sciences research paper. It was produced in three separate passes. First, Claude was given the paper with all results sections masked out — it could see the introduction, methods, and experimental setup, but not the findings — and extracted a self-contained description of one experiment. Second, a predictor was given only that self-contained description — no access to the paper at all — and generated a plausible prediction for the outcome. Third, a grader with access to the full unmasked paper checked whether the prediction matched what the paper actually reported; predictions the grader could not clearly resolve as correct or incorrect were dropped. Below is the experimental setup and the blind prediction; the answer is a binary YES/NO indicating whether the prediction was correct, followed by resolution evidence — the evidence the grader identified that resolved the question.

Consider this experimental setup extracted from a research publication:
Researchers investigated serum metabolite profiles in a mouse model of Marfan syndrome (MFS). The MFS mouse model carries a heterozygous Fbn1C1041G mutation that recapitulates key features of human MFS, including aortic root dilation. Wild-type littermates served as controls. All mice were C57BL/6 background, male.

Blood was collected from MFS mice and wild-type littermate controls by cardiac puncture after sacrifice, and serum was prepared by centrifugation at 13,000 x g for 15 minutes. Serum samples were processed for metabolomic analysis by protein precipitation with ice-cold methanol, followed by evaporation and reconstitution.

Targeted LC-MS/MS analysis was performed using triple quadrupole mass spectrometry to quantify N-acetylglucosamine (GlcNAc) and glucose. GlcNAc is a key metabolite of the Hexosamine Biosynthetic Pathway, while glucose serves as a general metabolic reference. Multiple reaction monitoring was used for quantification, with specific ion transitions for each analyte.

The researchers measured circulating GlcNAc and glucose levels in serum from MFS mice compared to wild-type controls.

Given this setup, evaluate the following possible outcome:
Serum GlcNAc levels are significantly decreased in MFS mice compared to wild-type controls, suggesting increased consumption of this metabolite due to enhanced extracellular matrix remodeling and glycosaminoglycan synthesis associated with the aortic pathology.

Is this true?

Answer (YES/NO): NO